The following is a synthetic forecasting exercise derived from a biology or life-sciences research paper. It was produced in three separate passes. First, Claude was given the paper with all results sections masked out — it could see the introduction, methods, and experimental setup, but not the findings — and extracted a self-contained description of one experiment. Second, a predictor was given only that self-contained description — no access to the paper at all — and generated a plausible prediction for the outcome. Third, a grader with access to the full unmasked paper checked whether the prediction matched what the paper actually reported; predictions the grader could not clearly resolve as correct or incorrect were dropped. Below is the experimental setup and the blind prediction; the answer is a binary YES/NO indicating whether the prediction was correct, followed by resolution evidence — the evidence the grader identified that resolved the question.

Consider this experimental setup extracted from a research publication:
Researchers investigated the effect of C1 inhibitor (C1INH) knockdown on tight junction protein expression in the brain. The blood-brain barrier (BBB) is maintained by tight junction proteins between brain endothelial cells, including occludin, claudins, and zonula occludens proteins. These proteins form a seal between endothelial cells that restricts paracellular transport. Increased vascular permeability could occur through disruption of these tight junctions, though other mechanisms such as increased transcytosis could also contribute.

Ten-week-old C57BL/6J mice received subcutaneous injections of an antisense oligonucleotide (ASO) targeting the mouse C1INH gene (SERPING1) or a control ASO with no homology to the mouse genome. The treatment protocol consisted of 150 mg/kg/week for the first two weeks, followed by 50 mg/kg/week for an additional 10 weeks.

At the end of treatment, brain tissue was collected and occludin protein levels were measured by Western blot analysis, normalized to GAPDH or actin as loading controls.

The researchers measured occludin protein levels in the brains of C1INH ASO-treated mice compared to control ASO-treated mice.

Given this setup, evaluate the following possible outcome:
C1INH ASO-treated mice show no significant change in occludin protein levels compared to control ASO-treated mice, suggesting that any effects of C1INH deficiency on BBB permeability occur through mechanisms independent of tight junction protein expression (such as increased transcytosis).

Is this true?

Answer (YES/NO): NO